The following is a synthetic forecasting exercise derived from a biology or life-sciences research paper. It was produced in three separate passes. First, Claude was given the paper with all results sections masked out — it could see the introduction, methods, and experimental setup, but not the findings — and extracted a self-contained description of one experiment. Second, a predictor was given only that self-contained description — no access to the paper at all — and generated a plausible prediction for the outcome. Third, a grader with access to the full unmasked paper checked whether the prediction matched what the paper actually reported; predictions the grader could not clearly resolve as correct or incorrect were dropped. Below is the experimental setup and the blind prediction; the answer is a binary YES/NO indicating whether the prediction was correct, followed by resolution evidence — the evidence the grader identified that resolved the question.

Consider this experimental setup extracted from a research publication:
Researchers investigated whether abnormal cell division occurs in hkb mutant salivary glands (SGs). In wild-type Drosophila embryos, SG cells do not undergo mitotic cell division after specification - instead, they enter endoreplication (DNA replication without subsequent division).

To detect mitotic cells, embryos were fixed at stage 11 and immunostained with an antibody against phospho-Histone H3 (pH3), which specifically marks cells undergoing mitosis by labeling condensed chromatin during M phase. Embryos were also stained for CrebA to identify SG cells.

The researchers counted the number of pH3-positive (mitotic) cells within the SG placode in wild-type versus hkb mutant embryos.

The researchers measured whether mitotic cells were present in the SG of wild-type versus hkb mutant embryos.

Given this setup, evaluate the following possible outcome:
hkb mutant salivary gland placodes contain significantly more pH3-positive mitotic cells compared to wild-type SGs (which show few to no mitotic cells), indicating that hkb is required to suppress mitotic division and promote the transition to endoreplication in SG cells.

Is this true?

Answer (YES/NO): YES